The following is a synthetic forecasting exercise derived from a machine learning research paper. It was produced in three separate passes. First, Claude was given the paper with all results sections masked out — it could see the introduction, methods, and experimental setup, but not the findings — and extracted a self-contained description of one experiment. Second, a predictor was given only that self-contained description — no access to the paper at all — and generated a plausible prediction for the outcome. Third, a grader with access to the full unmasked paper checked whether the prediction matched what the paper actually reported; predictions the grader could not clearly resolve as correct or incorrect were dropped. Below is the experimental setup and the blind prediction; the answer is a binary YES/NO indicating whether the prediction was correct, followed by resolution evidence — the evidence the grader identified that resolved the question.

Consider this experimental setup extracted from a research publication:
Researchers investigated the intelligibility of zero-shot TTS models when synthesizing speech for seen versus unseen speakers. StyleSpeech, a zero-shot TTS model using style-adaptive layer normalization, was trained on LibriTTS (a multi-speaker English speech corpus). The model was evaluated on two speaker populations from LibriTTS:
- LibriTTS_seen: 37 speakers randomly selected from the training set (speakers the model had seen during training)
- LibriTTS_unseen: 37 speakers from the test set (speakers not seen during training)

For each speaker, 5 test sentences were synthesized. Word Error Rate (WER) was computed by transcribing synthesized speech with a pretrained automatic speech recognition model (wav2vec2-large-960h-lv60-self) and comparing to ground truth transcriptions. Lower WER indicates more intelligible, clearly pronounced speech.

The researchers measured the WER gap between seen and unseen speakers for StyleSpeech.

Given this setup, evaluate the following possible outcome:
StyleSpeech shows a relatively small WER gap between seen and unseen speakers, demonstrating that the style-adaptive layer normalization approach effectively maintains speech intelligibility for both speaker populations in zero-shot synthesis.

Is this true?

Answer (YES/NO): NO